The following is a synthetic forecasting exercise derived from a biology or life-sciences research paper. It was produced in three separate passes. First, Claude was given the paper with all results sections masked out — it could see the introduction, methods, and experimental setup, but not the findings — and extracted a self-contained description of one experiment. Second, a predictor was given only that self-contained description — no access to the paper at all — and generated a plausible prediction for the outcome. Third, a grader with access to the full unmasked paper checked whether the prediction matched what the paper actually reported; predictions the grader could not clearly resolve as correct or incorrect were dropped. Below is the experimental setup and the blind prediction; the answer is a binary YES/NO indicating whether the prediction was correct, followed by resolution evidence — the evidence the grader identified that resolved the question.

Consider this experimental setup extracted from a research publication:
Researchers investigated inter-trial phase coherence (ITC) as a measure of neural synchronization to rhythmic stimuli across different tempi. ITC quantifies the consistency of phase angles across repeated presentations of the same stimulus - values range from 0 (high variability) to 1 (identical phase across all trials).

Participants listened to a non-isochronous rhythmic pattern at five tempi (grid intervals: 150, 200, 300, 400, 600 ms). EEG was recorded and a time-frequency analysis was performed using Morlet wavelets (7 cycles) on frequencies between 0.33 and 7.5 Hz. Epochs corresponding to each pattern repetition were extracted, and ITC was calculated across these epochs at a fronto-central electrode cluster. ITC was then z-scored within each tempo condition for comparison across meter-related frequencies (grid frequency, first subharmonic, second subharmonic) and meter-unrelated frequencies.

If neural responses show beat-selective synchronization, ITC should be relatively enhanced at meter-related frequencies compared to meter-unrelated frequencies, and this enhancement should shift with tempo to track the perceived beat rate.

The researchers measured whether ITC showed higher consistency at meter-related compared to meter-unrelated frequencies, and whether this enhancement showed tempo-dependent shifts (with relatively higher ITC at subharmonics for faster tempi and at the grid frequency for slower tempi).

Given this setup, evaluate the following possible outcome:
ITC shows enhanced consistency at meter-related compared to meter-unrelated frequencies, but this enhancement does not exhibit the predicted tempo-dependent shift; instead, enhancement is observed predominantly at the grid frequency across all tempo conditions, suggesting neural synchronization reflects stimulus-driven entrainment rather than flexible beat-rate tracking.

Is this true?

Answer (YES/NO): NO